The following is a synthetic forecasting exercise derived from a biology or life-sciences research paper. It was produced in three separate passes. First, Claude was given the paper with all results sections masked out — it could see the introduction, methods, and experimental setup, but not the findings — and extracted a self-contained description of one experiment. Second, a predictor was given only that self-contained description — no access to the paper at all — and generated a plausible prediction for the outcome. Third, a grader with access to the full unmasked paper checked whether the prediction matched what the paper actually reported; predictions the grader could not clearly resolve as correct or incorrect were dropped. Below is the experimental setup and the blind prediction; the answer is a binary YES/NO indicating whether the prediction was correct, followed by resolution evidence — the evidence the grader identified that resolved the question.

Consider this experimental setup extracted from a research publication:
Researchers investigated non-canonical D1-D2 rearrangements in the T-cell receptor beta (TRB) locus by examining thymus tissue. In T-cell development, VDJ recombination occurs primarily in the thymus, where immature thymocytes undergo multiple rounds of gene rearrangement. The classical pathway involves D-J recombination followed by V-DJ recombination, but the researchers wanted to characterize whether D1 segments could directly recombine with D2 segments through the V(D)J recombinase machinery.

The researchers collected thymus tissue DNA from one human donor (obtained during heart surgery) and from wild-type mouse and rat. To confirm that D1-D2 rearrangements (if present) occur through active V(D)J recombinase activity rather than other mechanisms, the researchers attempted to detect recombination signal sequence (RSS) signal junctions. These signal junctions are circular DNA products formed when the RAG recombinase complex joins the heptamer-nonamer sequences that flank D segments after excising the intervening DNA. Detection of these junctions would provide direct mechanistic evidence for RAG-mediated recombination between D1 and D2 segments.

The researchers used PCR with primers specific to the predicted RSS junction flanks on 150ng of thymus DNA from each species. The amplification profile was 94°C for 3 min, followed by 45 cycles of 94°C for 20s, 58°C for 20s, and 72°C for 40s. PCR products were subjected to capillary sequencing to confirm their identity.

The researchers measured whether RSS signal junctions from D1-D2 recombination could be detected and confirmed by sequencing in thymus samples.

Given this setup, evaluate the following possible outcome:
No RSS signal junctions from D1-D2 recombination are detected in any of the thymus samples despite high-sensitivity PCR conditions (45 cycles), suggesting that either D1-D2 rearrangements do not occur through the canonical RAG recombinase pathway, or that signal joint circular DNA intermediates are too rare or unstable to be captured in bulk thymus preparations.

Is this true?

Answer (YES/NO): NO